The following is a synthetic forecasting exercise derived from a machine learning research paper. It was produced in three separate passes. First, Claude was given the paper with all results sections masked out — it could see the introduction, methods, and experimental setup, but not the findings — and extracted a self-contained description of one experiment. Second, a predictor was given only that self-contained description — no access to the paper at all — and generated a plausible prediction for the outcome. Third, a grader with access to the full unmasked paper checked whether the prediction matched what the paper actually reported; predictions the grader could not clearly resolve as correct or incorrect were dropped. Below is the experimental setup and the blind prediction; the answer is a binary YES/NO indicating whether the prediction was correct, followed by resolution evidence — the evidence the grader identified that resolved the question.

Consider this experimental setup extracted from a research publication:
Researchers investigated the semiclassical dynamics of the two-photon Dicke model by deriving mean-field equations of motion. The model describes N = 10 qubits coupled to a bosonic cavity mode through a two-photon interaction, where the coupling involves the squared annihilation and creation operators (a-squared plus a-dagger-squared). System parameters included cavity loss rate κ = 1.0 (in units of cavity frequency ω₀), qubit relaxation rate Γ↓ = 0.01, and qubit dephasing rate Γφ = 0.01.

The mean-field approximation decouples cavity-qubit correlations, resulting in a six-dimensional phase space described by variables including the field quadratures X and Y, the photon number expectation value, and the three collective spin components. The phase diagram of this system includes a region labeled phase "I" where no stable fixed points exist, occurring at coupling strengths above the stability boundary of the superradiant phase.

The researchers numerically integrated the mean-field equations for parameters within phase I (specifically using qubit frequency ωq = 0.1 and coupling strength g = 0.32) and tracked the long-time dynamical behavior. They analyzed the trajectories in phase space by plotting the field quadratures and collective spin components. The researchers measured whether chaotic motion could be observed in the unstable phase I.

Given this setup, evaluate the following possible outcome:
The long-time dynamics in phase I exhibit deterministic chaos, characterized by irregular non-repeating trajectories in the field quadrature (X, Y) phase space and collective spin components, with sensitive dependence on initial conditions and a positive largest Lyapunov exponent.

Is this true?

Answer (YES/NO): YES